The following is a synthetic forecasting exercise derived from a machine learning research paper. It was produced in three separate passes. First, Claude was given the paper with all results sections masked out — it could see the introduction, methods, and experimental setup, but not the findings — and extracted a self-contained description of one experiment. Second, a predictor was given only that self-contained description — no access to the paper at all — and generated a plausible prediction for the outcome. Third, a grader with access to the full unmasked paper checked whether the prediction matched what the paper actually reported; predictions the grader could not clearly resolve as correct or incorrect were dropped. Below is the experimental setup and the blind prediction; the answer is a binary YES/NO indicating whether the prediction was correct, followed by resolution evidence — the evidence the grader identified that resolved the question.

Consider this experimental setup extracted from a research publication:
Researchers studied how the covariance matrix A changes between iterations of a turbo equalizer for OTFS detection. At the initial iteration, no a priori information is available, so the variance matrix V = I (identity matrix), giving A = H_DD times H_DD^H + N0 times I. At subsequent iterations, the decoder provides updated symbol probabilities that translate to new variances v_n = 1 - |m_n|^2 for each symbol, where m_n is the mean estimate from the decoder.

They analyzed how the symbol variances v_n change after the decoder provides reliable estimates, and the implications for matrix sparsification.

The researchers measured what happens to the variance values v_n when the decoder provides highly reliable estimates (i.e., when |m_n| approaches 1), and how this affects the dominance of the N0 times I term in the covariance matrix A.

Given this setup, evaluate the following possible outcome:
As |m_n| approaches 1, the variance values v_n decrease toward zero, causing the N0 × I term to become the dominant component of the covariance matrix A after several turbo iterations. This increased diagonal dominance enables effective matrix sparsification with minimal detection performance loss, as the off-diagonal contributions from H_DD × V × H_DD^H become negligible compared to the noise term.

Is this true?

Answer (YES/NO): YES